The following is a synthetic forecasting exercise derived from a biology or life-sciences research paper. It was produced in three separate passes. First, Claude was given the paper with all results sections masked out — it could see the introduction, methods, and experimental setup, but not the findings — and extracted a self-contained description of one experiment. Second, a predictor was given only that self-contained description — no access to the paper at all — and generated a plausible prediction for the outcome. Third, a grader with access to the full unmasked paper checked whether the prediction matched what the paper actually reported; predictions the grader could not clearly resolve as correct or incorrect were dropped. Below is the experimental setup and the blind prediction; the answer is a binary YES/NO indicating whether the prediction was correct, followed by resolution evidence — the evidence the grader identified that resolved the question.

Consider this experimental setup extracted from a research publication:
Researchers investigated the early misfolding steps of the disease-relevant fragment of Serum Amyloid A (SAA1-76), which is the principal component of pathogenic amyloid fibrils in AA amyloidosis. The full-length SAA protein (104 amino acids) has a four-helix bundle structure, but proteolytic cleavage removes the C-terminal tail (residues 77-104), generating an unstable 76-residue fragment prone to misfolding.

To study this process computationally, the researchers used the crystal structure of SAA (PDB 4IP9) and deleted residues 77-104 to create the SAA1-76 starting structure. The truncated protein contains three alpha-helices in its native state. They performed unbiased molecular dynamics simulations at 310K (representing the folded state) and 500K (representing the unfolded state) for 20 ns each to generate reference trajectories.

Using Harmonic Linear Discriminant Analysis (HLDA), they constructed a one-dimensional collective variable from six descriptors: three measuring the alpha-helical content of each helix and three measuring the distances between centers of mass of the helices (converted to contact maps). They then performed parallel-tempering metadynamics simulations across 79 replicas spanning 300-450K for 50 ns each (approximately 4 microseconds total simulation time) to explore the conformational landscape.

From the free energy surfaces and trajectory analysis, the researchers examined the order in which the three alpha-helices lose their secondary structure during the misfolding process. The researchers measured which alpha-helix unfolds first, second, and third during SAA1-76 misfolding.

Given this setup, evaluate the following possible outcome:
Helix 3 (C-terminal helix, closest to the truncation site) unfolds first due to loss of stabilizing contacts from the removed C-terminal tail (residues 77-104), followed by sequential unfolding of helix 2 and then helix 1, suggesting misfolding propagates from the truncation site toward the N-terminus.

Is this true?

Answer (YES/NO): YES